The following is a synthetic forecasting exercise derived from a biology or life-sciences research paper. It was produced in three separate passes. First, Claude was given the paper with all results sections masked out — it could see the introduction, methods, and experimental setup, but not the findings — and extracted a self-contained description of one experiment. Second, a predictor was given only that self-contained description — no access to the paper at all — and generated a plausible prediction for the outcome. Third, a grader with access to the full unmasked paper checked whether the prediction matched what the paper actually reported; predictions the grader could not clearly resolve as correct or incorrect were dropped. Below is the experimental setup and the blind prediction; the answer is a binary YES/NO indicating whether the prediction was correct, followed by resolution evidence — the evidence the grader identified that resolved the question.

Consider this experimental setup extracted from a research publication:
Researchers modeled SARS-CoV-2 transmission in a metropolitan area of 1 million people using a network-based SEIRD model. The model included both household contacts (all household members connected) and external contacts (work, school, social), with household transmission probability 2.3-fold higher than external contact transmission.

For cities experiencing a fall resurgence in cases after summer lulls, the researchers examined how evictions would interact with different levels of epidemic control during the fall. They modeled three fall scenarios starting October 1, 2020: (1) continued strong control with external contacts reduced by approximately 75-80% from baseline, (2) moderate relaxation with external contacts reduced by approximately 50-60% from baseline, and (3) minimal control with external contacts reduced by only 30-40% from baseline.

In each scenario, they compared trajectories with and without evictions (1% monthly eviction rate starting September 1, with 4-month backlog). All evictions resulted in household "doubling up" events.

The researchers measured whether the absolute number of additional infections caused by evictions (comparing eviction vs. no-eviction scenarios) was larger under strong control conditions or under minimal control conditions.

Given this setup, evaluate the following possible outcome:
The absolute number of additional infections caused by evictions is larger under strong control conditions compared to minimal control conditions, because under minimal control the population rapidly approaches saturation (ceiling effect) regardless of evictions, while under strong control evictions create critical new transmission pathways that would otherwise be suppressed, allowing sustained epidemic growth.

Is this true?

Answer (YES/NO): NO